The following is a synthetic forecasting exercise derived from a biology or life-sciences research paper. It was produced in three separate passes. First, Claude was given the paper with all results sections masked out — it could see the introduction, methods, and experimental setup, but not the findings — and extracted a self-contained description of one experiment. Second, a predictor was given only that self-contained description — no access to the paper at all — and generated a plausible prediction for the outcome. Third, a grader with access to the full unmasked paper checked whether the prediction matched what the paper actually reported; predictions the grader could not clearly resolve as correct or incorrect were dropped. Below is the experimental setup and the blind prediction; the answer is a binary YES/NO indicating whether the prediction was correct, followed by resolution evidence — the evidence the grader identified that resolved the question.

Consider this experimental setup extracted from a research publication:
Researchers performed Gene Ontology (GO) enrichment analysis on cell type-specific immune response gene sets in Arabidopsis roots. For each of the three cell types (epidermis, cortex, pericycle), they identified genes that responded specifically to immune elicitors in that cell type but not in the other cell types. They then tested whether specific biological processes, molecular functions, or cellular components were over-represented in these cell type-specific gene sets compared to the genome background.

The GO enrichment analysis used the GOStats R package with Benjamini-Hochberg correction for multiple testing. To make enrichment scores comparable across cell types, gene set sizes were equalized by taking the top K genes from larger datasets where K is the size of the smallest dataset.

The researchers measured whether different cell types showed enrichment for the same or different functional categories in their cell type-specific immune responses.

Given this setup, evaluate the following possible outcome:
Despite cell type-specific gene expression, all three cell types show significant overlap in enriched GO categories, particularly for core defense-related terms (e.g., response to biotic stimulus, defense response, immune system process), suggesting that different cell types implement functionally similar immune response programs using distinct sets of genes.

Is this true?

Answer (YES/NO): NO